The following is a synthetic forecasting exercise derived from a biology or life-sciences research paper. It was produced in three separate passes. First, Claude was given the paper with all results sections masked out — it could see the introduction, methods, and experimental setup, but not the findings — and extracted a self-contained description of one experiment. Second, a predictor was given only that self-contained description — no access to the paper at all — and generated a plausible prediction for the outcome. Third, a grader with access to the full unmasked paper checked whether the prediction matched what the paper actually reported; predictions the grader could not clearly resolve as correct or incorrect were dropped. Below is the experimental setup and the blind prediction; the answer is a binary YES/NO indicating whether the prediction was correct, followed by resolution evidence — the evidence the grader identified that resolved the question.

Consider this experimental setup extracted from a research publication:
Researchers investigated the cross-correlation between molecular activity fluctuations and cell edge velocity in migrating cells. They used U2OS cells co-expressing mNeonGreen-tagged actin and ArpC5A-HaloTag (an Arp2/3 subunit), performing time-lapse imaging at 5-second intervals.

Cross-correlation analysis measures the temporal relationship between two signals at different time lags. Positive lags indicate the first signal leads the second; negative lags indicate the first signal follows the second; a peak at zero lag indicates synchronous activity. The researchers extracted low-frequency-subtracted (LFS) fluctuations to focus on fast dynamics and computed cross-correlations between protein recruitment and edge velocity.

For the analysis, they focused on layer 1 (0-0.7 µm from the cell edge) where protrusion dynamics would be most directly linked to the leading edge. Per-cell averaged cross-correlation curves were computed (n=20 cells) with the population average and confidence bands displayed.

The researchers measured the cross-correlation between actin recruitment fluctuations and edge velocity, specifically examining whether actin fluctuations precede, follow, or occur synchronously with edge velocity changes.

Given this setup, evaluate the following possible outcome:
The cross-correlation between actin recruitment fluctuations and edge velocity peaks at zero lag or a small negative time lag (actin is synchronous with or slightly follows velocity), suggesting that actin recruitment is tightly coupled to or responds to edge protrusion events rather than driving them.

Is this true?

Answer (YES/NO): NO